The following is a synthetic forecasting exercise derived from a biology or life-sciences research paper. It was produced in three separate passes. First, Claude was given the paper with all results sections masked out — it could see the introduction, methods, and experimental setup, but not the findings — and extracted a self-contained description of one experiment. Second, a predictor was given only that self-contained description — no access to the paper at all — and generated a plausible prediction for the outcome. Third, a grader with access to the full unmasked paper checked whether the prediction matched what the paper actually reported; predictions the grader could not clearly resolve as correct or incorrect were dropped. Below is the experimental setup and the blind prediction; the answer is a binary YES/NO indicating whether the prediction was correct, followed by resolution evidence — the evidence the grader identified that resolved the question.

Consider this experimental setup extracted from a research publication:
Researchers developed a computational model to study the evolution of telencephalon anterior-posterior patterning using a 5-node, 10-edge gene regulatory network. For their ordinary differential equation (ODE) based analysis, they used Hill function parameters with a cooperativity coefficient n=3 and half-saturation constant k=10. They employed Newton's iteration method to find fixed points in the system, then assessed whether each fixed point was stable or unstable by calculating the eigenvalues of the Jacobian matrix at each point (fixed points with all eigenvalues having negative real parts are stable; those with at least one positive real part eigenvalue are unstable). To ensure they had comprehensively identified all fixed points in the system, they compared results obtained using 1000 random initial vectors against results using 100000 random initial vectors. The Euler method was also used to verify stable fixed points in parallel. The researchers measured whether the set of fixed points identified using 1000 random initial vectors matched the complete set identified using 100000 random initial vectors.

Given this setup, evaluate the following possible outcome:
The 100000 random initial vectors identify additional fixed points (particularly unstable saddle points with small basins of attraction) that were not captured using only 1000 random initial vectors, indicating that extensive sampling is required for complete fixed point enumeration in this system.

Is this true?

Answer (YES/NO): NO